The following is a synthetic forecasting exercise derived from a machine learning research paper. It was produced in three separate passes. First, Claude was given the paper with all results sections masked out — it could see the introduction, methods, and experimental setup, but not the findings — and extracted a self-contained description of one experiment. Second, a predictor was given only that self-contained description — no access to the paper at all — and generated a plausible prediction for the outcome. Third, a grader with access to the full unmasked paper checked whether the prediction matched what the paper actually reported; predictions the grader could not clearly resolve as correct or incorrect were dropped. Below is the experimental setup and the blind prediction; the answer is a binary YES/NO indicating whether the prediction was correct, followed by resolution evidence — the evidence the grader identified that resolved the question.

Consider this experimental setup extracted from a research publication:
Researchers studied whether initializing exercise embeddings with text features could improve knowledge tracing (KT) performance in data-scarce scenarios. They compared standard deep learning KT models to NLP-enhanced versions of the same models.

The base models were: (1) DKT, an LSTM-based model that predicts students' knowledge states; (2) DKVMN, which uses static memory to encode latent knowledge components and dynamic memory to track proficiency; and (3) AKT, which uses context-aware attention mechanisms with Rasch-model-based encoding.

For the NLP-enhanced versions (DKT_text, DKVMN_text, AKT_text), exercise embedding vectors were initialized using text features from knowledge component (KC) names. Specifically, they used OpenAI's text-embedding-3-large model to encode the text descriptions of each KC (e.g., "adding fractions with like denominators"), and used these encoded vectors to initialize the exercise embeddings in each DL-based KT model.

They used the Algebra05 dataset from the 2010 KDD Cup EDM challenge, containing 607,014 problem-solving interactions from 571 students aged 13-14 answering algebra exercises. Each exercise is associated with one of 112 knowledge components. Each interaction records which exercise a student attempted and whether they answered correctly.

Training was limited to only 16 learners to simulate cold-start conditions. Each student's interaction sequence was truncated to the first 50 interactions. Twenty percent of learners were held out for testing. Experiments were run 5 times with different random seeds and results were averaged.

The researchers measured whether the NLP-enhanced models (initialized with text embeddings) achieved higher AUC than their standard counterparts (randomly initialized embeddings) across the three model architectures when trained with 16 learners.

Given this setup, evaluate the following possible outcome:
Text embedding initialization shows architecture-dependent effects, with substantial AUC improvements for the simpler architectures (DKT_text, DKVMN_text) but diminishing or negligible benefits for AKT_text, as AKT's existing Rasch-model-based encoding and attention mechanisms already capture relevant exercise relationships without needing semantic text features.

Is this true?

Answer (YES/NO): NO